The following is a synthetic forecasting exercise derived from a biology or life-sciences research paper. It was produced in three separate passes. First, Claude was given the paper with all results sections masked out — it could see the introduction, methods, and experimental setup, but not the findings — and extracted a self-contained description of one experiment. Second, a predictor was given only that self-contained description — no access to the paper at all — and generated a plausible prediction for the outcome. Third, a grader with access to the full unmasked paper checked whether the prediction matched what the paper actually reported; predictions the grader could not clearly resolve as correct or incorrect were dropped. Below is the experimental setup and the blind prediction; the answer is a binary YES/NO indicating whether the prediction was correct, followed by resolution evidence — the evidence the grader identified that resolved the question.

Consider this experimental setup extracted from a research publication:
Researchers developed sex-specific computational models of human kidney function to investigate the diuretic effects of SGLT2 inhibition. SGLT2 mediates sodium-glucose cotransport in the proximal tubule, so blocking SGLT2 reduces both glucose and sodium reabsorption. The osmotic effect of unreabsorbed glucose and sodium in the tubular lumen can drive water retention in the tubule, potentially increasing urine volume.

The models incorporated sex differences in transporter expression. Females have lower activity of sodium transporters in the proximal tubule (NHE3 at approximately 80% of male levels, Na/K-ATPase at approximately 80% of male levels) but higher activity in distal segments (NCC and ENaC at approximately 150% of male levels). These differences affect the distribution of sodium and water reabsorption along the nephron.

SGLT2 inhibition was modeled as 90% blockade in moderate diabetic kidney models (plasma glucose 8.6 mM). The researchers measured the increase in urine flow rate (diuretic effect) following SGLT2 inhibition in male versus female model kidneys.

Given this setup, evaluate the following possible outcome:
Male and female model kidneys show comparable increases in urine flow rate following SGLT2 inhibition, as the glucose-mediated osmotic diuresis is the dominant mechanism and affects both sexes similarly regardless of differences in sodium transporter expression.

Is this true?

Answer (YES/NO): NO